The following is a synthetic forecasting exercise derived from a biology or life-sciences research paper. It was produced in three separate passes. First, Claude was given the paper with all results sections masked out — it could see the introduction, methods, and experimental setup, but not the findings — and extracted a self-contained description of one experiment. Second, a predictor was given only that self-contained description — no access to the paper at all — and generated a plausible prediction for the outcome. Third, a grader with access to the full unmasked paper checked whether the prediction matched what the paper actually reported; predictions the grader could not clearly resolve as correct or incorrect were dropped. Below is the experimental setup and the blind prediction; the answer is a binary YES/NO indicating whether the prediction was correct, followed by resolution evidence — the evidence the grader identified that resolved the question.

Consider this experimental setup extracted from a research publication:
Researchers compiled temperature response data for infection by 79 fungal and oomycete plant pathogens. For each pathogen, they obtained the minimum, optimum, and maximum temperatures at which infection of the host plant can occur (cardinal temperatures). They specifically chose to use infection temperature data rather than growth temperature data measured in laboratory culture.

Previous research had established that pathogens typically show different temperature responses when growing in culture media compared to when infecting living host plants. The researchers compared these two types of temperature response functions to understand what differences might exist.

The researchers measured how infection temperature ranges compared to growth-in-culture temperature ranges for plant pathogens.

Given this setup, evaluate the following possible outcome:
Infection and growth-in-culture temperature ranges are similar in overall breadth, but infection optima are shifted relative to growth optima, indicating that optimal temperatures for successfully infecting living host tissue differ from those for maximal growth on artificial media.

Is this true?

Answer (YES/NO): NO